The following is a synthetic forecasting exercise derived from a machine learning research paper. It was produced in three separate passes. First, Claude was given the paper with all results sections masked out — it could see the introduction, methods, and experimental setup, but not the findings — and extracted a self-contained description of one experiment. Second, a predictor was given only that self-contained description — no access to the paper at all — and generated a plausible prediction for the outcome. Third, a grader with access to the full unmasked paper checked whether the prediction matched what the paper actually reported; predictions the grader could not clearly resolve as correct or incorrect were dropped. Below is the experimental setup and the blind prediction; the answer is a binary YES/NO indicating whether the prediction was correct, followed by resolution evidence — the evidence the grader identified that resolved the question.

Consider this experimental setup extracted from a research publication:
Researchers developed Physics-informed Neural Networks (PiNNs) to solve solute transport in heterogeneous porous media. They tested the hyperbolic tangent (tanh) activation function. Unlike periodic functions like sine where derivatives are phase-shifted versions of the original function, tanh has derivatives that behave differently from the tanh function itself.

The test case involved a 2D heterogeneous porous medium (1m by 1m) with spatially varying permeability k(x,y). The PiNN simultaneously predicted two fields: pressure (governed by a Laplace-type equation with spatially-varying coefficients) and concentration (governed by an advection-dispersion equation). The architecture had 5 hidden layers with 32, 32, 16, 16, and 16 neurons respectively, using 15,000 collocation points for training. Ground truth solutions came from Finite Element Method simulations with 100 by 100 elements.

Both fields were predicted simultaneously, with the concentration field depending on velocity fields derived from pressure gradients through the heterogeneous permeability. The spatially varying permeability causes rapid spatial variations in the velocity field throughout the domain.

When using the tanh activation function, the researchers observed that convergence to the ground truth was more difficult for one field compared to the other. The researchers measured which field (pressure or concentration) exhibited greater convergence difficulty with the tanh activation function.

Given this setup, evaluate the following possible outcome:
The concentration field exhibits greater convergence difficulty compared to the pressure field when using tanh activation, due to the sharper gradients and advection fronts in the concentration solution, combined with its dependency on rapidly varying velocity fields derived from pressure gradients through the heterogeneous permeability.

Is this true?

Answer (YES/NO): YES